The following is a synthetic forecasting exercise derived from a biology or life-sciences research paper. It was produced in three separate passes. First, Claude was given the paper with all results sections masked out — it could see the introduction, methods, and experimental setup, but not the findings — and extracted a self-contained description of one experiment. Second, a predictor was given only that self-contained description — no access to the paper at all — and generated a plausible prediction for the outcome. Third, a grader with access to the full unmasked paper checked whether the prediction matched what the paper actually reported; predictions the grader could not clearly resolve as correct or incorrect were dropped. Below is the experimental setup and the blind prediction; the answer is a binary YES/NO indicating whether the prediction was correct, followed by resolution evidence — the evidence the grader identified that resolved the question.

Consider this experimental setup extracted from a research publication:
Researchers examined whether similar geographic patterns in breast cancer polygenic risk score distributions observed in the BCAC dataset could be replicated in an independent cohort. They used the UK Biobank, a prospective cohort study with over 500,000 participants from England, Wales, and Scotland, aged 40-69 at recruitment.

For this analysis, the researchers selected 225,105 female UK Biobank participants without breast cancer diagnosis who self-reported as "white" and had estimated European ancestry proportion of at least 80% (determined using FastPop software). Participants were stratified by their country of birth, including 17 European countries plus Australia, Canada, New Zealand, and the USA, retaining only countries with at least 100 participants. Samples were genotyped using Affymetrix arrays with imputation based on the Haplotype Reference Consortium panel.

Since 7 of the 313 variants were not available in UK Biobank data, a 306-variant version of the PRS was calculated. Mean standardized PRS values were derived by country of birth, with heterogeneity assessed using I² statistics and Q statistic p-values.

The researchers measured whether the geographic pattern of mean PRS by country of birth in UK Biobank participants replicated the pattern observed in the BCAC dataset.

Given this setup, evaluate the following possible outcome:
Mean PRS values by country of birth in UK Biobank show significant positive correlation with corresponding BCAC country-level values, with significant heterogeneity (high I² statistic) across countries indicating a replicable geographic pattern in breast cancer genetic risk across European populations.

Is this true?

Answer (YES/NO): YES